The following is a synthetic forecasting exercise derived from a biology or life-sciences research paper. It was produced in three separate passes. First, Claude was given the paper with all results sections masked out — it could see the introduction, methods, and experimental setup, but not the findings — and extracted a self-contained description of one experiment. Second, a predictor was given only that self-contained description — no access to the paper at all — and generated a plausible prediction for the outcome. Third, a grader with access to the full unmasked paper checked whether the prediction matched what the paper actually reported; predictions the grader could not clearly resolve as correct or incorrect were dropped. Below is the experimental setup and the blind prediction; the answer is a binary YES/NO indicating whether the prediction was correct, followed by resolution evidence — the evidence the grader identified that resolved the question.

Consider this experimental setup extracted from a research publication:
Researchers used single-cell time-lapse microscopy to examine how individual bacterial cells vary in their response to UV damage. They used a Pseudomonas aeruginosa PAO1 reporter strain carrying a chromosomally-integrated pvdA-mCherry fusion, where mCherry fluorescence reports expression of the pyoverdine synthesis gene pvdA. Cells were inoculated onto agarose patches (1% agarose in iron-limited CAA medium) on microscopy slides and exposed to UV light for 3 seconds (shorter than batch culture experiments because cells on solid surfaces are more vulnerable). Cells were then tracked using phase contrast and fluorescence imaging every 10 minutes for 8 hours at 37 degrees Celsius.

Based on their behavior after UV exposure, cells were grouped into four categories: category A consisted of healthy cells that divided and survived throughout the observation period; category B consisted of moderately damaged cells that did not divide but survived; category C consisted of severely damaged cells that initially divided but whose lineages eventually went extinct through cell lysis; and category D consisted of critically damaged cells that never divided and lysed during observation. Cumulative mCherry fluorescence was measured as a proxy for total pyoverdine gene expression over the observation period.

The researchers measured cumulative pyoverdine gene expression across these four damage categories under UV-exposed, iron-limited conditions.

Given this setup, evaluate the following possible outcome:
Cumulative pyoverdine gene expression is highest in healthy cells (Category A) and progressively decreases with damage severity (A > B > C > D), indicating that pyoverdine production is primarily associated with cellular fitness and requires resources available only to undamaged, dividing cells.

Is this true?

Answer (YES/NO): NO